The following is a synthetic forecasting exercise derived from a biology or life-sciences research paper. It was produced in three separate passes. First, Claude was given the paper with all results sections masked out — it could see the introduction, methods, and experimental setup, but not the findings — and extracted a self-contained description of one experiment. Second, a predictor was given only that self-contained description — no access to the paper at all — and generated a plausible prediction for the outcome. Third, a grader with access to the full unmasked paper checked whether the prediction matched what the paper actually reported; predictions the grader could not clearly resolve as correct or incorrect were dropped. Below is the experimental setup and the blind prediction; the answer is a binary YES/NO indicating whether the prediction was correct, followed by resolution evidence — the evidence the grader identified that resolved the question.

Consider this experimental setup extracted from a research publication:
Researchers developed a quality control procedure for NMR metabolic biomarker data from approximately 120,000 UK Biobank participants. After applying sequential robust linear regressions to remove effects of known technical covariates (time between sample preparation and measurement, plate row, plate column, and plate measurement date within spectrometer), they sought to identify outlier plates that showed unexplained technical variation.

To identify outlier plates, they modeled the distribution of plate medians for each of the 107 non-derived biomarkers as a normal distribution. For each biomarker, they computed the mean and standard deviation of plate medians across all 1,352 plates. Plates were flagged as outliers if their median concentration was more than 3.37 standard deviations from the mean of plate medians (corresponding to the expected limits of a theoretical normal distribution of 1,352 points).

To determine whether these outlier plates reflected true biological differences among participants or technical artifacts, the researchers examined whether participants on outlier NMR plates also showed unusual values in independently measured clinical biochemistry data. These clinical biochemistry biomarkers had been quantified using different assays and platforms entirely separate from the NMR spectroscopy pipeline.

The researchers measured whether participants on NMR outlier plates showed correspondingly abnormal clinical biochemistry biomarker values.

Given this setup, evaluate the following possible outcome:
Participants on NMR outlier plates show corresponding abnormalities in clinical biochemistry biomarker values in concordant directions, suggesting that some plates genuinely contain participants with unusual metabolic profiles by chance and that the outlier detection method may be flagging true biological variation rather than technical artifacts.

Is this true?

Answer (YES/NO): NO